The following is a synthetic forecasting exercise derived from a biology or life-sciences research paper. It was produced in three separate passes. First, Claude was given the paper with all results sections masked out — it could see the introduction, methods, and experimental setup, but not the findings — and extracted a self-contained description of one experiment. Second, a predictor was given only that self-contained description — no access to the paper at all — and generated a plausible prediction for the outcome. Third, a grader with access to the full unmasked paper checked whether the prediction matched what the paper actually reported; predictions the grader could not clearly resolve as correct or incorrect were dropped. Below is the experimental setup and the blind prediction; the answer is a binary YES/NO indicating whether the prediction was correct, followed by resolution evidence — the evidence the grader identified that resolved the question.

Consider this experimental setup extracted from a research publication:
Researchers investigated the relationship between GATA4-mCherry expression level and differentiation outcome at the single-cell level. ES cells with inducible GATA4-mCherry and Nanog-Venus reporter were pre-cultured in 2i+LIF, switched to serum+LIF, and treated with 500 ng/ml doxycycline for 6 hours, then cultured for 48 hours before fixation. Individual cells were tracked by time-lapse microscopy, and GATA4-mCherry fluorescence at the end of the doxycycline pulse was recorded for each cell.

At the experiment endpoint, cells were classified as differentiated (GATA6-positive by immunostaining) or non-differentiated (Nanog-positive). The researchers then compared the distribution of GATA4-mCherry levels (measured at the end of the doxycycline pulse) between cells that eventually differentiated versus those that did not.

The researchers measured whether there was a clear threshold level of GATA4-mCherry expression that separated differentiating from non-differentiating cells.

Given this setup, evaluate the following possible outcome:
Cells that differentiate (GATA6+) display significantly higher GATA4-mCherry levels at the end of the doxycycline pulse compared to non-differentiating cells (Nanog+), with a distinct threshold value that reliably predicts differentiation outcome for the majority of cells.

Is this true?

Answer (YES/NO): YES